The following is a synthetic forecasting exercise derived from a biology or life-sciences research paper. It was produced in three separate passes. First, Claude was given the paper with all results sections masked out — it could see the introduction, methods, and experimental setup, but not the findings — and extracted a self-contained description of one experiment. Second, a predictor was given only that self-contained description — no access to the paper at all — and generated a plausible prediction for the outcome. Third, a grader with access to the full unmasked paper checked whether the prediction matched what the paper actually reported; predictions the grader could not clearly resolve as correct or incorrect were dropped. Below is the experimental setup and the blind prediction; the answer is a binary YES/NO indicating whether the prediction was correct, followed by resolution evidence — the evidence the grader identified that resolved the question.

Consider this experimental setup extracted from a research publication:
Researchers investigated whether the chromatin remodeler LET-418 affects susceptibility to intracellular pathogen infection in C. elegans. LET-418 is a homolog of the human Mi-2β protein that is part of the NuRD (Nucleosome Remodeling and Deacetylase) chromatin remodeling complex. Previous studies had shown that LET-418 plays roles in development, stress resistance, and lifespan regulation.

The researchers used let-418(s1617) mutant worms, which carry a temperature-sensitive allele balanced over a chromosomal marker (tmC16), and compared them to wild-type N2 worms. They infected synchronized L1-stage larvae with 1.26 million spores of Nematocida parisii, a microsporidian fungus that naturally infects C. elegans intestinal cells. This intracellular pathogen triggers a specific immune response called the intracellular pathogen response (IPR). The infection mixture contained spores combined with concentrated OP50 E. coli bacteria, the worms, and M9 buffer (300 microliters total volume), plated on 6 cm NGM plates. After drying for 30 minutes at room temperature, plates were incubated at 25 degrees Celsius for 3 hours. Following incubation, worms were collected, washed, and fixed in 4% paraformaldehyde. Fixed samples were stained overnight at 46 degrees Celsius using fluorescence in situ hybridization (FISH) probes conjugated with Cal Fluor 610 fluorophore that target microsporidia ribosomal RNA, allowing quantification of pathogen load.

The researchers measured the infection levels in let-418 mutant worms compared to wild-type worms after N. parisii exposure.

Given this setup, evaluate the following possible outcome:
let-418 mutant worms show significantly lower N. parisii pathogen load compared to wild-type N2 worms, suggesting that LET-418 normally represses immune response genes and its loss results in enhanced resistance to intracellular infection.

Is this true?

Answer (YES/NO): YES